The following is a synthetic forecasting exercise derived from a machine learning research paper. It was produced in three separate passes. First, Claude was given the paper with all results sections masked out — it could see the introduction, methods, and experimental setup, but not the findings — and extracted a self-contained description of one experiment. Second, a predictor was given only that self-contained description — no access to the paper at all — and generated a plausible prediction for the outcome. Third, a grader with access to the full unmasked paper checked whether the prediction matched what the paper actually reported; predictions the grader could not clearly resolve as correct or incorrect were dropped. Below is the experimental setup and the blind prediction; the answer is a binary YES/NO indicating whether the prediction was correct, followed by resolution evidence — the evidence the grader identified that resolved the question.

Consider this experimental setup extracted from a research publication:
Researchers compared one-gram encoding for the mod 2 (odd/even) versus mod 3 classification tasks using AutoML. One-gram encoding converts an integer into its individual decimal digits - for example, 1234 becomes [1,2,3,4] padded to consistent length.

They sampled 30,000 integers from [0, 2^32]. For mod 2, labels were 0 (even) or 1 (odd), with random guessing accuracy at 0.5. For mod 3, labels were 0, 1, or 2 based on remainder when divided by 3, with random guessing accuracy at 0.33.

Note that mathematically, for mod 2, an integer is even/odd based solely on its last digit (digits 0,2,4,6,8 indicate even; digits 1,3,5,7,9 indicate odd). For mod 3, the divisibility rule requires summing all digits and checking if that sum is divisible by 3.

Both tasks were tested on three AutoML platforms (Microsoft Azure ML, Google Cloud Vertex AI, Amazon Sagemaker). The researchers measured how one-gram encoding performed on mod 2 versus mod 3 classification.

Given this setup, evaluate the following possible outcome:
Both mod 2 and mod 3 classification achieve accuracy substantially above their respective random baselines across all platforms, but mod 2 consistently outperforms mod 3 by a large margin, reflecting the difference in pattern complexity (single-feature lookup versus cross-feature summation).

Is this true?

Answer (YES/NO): NO